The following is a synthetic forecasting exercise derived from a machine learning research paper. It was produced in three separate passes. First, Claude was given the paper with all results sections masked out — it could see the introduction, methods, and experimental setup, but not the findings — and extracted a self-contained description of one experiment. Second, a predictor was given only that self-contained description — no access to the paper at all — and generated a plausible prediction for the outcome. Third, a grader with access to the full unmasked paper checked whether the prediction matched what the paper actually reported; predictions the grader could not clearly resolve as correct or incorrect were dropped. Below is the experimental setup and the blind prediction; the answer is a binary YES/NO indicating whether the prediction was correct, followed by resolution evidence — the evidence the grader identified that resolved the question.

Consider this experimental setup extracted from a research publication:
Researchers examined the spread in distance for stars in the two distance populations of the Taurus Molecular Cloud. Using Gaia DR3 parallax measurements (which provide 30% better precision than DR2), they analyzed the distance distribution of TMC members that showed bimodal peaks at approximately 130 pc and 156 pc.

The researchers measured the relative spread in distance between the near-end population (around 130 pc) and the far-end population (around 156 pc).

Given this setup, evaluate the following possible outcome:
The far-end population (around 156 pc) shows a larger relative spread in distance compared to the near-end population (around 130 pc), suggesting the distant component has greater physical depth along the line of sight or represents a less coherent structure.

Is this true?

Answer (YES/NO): YES